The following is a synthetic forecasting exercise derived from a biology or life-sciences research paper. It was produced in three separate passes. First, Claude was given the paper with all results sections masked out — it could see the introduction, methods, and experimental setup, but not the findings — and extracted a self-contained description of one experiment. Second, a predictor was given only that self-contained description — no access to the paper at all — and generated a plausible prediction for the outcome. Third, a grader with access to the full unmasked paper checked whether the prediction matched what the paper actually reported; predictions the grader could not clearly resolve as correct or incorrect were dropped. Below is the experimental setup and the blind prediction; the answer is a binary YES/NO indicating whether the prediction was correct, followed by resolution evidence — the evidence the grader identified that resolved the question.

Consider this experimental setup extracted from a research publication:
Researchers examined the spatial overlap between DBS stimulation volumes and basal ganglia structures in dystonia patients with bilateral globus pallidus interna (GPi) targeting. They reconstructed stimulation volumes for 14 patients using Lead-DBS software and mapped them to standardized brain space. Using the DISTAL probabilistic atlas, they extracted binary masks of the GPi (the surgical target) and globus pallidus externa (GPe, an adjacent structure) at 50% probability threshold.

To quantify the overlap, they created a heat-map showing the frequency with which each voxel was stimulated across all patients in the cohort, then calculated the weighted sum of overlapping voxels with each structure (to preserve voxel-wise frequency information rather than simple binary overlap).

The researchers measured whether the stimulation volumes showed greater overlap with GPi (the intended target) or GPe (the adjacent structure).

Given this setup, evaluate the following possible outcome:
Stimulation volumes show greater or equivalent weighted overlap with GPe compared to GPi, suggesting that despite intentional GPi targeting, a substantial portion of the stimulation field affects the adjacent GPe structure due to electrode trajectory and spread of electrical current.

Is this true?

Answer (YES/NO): NO